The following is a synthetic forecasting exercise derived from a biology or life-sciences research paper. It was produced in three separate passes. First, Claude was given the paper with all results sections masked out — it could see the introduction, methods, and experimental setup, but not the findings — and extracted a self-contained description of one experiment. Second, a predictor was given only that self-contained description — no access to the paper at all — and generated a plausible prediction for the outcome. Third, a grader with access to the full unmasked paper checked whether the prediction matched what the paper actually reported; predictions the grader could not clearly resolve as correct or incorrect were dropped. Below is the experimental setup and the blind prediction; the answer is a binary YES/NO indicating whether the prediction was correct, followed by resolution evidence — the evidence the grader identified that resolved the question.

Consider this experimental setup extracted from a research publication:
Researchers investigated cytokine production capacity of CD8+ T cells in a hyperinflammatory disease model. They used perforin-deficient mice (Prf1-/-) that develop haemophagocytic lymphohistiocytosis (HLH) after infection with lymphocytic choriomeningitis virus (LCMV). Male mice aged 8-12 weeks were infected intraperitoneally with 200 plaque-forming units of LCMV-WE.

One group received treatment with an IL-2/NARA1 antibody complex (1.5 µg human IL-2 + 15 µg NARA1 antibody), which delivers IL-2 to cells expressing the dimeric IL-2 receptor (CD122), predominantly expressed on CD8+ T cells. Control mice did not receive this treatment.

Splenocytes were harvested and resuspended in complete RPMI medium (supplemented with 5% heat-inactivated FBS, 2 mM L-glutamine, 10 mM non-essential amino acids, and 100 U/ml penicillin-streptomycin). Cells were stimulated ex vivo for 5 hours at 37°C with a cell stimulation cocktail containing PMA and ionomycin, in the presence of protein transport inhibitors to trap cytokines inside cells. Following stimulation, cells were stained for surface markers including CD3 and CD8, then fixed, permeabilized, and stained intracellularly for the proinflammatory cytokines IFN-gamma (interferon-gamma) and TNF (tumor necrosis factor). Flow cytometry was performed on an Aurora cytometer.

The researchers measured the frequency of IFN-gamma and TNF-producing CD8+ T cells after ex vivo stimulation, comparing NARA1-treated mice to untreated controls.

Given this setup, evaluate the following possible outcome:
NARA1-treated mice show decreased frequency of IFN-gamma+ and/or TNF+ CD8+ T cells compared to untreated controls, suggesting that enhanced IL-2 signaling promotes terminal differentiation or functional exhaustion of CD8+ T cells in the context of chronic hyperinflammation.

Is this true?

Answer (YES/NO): YES